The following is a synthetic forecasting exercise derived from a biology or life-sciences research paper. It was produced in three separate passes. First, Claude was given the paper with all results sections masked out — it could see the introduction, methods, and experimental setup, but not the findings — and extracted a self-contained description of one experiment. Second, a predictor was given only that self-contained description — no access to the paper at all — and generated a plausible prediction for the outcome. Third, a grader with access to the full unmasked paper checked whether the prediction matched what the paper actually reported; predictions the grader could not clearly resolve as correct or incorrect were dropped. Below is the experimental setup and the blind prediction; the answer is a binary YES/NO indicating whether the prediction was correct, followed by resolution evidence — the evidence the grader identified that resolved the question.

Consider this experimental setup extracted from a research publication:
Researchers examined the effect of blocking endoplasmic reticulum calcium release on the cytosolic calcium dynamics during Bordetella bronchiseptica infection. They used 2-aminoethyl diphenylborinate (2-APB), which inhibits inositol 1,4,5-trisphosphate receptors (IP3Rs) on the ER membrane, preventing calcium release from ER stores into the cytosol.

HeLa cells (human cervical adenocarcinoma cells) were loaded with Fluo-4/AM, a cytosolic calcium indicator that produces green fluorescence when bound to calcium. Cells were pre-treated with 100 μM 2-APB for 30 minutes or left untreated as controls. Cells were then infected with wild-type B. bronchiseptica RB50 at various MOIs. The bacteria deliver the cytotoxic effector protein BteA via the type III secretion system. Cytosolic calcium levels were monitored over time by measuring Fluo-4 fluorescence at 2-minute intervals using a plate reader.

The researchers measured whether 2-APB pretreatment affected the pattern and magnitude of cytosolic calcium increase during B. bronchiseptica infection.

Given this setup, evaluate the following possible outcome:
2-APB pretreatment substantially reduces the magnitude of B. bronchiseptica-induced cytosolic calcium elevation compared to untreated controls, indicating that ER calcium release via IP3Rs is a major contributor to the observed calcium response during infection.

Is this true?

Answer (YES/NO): NO